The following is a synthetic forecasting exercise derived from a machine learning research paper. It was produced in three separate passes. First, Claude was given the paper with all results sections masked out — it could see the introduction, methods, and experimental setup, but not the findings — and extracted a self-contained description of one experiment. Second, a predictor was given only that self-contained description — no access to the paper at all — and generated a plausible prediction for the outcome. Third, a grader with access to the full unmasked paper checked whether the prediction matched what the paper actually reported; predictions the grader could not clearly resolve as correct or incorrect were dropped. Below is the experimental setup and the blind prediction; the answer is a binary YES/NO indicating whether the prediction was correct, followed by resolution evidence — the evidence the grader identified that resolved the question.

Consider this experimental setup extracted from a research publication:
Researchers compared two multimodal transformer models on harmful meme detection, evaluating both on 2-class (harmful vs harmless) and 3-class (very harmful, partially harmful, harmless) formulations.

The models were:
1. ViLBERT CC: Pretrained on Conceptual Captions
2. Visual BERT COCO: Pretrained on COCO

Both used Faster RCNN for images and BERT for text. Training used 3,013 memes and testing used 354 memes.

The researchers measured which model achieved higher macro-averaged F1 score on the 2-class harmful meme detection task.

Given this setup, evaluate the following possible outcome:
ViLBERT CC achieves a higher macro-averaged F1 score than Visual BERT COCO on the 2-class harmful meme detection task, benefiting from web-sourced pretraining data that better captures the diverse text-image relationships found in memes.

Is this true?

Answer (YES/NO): NO